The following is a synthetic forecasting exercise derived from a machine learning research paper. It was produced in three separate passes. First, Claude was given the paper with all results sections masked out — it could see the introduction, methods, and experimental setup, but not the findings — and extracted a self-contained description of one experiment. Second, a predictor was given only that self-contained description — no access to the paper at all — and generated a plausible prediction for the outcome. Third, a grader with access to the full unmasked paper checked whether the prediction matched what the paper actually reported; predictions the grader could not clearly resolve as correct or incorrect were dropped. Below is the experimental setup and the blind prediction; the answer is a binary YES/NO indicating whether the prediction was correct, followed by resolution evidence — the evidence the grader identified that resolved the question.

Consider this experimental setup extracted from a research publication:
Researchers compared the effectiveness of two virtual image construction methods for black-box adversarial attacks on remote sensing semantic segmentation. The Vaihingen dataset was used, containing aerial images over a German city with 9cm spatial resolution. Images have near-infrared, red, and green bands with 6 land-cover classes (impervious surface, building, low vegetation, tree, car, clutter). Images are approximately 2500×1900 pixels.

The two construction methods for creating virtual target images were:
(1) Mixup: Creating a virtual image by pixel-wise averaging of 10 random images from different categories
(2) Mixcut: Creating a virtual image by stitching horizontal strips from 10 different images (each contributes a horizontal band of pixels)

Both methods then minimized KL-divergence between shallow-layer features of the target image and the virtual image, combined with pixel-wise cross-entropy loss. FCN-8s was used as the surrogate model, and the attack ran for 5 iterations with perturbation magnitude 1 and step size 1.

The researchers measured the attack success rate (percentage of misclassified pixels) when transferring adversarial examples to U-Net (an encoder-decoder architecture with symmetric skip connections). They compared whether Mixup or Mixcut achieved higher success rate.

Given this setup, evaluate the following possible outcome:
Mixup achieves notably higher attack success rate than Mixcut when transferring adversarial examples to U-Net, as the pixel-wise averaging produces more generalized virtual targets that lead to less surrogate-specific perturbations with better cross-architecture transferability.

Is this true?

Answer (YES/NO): YES